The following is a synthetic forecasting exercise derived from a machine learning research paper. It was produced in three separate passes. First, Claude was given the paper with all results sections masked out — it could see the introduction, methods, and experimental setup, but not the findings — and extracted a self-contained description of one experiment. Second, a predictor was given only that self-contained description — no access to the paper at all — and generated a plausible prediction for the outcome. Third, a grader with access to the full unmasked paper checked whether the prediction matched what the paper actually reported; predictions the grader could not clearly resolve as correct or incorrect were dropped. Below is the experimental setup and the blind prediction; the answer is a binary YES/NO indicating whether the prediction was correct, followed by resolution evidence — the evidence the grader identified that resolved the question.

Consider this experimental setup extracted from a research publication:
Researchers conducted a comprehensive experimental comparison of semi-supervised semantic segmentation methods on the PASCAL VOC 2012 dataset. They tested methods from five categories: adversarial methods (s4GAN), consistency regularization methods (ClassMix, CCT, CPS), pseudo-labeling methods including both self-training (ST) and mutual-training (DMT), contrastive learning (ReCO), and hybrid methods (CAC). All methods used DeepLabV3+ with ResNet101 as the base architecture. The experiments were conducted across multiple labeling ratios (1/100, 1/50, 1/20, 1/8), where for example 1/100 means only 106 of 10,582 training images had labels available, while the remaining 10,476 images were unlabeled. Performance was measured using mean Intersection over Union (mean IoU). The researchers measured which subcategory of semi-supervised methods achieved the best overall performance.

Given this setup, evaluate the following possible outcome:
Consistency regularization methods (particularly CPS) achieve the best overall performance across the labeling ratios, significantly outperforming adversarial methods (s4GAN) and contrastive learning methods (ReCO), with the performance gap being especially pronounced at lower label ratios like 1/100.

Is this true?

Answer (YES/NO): NO